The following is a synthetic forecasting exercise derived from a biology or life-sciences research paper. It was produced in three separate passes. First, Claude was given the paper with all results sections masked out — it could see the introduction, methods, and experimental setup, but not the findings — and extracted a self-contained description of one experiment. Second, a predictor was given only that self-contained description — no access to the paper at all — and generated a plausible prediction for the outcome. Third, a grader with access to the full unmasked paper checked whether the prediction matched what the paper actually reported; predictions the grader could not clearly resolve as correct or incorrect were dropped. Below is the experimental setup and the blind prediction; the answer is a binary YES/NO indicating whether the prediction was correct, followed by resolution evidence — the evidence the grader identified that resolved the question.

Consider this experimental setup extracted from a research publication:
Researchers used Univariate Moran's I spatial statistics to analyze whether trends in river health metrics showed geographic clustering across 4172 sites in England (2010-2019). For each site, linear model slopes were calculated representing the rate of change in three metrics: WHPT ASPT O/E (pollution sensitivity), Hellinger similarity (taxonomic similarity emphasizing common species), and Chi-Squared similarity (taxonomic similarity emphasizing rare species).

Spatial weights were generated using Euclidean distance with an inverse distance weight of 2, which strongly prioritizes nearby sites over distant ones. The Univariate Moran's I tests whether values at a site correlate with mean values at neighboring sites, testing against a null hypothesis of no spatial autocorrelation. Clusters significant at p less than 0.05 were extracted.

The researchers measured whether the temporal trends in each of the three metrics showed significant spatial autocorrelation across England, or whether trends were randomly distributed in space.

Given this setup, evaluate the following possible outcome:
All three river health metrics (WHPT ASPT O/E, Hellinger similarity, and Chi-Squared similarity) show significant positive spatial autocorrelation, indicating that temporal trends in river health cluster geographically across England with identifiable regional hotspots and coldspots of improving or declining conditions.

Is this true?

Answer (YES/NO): YES